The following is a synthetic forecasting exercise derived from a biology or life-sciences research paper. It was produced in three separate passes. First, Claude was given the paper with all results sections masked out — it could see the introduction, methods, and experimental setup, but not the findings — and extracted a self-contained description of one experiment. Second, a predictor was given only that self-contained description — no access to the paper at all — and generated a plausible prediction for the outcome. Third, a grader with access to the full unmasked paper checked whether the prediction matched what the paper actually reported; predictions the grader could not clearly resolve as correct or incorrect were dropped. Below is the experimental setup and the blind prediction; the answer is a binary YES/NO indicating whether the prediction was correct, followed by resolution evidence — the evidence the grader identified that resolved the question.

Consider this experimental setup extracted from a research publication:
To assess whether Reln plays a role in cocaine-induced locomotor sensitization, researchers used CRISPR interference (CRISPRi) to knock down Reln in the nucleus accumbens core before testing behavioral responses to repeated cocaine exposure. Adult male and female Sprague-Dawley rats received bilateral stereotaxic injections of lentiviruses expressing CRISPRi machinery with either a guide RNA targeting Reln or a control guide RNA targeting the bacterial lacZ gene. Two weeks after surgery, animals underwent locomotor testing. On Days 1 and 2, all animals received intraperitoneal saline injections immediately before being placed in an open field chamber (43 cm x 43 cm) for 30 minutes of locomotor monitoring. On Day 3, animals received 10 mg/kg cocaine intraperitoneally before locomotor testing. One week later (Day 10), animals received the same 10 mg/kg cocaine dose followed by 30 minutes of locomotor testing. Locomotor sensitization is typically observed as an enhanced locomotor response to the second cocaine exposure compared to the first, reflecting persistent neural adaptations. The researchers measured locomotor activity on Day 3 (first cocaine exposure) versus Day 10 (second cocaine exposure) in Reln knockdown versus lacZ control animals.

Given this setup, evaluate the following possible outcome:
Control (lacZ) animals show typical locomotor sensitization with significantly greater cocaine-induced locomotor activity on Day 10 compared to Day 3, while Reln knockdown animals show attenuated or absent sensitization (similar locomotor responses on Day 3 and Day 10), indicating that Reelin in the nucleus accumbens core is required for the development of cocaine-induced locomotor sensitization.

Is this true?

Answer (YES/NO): YES